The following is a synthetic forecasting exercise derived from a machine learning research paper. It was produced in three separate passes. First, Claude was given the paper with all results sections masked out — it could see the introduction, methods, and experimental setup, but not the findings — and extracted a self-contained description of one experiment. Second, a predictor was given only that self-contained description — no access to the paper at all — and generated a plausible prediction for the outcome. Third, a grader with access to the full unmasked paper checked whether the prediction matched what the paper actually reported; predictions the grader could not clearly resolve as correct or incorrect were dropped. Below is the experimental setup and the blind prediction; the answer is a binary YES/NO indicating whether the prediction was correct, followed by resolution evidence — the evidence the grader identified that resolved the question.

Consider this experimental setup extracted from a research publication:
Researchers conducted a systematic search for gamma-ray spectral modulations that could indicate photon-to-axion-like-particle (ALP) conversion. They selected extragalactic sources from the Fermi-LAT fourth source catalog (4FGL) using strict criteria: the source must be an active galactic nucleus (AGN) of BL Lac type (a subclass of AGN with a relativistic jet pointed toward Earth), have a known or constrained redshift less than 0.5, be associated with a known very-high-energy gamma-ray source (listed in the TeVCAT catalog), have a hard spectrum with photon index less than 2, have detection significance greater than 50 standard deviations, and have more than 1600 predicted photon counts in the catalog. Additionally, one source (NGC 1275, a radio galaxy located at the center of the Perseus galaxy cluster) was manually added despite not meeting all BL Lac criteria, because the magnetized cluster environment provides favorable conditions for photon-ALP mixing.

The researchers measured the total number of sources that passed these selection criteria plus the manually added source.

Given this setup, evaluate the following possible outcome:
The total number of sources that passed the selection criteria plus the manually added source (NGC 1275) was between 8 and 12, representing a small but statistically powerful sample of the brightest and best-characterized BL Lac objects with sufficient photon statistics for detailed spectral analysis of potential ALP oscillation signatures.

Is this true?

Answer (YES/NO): NO